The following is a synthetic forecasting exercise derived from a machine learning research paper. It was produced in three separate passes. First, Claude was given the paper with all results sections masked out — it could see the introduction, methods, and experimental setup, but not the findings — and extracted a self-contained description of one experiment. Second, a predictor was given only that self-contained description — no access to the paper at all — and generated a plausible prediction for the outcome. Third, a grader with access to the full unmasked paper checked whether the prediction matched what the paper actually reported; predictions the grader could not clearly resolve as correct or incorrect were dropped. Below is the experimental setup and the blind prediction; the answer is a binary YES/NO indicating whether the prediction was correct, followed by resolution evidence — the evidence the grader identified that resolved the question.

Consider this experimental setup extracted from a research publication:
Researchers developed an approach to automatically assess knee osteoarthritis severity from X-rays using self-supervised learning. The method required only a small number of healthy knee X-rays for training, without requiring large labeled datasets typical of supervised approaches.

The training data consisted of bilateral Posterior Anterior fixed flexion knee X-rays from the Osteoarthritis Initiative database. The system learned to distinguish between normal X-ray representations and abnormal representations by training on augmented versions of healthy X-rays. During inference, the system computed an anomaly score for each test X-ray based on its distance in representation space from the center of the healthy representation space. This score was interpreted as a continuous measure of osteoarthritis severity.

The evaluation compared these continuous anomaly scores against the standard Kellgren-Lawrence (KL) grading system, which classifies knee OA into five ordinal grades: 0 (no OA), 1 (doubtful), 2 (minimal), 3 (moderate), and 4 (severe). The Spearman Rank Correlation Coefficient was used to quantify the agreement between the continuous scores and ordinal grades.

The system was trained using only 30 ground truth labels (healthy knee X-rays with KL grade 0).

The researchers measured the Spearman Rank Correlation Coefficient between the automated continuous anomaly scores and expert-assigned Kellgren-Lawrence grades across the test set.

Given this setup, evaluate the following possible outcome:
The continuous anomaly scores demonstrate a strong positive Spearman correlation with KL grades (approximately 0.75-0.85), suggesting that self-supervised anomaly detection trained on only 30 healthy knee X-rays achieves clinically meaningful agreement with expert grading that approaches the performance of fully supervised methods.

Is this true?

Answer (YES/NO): NO